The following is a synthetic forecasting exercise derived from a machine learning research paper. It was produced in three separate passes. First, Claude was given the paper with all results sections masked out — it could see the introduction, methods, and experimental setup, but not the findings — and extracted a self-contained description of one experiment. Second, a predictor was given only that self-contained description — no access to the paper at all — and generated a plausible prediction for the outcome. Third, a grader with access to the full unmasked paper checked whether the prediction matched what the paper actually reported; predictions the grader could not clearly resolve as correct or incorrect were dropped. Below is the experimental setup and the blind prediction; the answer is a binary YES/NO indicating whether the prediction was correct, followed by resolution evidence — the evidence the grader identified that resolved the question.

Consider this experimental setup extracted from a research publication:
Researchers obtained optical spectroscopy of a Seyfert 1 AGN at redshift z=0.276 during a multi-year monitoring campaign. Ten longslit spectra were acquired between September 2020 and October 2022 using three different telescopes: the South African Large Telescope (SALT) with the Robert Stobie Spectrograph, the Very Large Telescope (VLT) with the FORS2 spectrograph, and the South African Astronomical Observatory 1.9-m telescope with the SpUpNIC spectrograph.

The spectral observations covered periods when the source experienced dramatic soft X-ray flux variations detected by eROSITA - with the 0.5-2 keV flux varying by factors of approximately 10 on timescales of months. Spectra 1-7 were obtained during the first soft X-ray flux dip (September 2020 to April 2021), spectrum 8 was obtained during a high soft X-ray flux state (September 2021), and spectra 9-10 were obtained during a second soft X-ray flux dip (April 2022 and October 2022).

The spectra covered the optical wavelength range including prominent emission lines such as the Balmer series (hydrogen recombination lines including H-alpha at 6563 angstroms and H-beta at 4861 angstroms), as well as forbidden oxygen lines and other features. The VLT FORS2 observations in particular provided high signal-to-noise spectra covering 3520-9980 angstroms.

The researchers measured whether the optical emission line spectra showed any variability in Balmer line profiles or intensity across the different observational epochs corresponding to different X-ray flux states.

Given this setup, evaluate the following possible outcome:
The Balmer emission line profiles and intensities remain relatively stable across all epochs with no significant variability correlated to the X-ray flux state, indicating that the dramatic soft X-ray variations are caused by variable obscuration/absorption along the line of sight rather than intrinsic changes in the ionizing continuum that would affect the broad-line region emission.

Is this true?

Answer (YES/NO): YES